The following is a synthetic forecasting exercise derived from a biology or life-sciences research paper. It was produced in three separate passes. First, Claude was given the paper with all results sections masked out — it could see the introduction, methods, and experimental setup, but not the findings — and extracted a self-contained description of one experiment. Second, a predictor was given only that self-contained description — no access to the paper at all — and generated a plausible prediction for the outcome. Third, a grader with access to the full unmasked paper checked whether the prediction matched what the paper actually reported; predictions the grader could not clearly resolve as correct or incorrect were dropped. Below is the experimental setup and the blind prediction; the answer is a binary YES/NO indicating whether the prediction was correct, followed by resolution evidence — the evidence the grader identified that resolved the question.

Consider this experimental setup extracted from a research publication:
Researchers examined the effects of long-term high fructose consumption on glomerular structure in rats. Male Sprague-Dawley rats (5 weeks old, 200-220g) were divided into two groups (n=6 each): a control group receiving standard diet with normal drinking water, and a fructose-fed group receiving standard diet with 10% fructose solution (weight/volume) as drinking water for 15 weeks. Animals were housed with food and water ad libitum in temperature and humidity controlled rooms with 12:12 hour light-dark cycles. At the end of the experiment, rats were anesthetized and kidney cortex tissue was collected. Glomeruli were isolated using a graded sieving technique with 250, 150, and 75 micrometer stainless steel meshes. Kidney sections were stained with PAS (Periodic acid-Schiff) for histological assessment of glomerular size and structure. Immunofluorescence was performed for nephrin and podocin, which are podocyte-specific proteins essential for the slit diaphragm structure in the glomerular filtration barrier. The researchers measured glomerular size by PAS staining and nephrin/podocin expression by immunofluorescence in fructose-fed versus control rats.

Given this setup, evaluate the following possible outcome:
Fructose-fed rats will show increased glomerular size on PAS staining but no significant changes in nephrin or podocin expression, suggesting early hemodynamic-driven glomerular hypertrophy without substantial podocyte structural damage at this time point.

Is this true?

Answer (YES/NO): NO